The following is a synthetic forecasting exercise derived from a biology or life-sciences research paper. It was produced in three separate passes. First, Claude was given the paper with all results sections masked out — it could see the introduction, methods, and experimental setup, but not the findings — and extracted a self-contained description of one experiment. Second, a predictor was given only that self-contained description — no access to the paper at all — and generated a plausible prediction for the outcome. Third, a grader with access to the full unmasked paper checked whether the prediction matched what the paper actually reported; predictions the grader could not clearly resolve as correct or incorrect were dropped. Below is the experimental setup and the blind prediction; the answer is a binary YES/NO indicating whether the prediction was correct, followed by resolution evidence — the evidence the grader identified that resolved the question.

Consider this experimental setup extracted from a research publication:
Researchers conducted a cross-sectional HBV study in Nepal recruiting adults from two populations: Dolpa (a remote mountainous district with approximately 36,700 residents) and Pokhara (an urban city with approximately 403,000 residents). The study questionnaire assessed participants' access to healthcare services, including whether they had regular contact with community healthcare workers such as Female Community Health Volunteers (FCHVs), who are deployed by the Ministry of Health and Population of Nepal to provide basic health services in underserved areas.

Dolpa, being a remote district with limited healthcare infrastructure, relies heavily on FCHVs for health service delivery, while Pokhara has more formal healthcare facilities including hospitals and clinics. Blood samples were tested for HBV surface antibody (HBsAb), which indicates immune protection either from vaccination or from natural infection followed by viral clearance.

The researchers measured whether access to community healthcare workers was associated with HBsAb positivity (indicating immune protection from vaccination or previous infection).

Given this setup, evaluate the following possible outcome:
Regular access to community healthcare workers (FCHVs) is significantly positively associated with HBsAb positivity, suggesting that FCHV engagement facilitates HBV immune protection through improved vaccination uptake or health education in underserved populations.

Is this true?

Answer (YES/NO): NO